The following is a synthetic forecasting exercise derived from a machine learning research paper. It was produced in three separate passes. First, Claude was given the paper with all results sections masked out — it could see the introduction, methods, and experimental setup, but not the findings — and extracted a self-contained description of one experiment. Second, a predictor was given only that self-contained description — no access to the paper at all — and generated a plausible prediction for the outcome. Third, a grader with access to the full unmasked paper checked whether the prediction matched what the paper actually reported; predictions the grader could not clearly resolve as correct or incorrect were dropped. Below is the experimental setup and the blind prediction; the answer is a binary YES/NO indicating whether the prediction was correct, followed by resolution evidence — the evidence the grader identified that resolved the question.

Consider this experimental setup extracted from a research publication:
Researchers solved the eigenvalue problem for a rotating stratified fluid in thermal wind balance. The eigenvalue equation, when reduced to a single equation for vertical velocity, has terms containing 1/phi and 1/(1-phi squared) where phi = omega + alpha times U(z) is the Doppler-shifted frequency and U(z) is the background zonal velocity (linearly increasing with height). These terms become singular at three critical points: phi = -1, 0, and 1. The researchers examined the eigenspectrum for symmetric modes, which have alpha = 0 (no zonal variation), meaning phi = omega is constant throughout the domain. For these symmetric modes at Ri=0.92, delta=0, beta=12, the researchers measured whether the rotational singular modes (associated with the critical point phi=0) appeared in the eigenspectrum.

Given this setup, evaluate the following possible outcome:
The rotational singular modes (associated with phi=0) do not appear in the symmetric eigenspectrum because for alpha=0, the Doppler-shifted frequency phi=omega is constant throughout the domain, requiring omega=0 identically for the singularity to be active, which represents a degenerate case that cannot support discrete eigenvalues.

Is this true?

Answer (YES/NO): YES